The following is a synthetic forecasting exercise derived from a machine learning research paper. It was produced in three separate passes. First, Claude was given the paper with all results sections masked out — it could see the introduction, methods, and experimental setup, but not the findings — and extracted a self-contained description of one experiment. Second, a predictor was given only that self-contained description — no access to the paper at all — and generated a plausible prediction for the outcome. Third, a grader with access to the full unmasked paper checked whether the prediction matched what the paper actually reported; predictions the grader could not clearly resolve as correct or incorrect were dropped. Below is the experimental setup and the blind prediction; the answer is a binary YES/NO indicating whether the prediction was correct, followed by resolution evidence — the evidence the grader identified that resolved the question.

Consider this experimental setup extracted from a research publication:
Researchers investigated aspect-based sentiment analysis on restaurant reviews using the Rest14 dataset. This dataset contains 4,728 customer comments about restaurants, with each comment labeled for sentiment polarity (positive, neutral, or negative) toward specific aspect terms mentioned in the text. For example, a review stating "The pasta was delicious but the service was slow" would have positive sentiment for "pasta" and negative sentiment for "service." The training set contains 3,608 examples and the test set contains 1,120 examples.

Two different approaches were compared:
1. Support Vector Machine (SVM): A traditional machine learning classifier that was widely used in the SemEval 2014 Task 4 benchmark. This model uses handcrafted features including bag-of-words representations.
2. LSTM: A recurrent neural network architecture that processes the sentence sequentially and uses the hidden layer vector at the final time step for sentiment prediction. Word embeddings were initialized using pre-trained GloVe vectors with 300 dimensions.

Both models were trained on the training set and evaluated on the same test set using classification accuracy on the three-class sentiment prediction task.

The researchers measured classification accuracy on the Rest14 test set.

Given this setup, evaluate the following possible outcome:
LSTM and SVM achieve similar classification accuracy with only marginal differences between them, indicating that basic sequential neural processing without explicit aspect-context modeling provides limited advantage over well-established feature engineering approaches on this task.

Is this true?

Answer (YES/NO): NO